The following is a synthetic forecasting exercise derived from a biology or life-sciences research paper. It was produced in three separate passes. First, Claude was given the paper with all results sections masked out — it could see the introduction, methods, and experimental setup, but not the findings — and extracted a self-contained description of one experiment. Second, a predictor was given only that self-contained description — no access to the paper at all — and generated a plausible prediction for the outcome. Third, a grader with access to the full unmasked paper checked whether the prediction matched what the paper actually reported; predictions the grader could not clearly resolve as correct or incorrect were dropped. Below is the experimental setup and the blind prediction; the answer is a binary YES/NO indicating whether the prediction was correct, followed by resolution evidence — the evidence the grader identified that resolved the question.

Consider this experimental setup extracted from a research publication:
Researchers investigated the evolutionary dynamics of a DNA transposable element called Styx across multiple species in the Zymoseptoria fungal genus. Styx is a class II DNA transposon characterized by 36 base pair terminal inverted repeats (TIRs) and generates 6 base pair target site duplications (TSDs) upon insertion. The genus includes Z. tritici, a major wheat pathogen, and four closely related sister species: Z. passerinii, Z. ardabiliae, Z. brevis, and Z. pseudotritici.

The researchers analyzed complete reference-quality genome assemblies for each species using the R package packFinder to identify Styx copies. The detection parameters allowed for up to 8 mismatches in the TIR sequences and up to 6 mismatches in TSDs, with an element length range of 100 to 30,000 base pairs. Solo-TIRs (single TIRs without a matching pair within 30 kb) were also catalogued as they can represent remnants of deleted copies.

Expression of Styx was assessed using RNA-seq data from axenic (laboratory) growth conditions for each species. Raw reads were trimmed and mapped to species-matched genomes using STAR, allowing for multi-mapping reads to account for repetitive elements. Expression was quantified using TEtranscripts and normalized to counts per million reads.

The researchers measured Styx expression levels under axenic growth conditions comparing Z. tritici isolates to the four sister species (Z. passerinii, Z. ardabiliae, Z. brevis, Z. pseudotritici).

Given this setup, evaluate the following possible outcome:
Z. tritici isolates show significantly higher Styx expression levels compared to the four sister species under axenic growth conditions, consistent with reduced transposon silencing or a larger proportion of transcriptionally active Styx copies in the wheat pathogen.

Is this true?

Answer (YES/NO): YES